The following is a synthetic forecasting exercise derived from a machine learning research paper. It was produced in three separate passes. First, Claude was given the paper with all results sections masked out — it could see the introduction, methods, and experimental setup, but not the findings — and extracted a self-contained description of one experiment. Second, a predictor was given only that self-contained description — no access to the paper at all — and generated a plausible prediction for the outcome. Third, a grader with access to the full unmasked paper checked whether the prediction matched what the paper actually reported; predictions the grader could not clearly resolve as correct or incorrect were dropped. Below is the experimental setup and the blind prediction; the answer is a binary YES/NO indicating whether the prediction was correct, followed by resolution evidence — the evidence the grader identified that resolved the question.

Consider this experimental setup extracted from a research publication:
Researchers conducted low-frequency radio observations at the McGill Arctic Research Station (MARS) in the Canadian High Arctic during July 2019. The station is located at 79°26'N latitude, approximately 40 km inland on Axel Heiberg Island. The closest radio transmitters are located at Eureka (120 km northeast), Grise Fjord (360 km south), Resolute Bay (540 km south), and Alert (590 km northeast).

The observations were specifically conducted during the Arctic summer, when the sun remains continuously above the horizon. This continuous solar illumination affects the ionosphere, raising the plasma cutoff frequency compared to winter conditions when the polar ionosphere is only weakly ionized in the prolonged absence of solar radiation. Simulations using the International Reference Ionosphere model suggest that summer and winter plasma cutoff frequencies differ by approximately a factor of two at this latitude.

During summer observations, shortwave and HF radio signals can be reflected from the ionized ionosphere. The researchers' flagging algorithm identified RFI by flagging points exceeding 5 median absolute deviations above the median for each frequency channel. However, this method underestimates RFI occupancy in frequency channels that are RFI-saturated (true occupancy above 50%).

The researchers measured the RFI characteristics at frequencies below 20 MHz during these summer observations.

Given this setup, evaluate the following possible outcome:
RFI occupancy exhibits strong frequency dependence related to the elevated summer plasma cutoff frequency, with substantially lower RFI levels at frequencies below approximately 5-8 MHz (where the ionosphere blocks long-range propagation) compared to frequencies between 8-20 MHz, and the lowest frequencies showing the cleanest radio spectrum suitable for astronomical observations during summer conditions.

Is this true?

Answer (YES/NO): NO